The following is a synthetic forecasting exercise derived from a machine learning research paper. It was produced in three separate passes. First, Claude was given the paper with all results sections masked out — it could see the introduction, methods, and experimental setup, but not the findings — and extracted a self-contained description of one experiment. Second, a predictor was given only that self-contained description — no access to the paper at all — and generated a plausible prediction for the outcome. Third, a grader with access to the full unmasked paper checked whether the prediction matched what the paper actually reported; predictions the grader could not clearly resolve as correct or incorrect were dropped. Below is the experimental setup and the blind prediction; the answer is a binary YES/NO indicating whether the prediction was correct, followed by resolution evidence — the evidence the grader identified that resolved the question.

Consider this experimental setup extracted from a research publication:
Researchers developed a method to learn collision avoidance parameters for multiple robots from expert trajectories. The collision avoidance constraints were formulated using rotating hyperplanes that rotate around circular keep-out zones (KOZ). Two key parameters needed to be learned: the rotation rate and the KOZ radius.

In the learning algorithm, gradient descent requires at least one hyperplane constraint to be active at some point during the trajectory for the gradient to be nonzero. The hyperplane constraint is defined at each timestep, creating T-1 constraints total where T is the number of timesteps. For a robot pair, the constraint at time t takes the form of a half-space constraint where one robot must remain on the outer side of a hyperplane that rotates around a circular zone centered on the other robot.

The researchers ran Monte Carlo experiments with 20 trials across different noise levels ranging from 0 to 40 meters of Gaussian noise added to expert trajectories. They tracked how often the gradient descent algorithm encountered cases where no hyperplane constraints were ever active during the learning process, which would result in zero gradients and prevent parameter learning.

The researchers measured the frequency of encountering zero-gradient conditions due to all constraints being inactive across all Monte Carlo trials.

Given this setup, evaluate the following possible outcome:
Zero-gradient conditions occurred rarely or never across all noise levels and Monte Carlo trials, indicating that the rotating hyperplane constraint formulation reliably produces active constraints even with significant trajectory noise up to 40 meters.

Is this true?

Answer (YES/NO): YES